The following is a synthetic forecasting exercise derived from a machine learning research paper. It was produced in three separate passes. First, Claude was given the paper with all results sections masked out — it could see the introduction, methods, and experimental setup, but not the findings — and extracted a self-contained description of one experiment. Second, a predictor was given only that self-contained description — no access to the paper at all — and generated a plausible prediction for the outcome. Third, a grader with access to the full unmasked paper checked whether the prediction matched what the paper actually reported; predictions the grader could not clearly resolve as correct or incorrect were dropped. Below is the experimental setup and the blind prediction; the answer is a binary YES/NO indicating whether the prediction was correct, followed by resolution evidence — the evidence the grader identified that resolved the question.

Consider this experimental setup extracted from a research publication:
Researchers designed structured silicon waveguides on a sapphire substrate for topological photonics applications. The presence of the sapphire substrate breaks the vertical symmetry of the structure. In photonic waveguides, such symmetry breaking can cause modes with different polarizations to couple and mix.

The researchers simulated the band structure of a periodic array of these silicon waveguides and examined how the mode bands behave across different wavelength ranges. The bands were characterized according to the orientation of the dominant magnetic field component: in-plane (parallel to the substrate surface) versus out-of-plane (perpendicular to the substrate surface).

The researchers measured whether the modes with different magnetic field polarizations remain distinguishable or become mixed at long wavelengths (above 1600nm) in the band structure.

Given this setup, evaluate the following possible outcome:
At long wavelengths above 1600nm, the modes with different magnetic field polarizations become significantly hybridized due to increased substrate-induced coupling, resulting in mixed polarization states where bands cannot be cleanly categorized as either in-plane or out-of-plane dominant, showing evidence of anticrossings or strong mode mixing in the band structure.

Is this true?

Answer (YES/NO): YES